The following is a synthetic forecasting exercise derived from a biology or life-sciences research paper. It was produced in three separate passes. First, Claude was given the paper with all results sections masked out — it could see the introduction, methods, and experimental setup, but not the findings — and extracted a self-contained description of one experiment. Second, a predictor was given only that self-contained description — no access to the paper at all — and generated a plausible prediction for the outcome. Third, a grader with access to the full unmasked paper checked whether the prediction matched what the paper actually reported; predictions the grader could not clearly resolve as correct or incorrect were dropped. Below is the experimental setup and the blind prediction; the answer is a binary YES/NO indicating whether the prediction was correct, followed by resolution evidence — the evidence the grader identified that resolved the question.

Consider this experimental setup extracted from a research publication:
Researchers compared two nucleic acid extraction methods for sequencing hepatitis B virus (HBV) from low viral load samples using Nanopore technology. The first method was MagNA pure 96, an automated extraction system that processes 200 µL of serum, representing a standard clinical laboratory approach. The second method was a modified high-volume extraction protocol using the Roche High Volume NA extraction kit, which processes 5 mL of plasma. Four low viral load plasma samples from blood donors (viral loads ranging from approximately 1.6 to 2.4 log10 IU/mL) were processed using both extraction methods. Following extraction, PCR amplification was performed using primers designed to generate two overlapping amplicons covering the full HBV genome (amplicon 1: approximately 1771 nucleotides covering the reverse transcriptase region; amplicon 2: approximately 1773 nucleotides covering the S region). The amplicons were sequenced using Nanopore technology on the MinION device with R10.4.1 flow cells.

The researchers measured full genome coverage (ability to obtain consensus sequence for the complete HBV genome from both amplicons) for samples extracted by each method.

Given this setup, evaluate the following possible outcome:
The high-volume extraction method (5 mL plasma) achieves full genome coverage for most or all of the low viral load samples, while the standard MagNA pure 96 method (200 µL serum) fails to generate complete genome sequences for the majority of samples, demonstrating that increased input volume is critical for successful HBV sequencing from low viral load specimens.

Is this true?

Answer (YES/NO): NO